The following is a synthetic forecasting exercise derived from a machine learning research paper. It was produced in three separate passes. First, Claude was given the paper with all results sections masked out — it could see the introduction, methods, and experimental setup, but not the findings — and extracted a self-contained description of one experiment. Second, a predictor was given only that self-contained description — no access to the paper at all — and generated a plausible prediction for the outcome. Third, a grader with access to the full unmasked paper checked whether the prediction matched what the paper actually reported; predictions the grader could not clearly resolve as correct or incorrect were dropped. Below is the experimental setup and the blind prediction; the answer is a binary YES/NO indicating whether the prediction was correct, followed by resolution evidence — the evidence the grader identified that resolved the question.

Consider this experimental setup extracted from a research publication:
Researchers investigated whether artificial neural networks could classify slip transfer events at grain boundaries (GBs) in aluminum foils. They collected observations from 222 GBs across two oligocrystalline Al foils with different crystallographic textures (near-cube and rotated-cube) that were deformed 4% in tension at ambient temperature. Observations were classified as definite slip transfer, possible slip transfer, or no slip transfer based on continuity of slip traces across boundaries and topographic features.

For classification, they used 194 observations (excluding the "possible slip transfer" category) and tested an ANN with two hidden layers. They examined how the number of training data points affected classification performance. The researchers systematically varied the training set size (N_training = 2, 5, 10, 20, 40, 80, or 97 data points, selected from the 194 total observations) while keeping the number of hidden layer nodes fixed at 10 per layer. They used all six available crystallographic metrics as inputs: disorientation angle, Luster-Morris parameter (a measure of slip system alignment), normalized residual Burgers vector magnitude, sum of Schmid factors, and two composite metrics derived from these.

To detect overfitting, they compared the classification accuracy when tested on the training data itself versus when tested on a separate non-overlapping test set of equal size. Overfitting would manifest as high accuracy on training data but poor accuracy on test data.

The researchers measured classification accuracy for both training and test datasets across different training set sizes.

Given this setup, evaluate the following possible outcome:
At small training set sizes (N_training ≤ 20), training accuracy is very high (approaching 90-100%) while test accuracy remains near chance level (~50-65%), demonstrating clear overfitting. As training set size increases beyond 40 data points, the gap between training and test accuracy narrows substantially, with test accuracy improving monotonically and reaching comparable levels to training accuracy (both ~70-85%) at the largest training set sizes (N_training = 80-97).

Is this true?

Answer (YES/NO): NO